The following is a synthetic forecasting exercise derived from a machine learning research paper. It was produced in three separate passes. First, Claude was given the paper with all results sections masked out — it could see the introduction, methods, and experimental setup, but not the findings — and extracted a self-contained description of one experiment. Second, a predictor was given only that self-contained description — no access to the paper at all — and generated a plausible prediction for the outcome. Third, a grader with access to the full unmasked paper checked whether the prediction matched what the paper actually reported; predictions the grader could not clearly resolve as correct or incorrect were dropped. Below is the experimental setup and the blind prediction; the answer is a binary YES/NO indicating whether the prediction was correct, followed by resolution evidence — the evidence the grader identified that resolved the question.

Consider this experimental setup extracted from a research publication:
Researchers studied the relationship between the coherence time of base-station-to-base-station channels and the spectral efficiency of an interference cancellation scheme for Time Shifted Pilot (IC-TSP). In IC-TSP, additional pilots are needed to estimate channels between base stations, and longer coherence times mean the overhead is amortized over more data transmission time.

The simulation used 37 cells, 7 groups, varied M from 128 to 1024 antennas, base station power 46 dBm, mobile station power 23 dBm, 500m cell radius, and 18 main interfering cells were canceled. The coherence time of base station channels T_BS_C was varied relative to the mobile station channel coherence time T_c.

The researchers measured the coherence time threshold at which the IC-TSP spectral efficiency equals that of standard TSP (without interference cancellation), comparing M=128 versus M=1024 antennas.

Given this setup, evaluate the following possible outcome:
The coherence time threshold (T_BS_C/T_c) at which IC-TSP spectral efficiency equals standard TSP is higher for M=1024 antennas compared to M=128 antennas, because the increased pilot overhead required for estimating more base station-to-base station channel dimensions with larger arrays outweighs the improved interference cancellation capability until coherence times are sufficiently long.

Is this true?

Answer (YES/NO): YES